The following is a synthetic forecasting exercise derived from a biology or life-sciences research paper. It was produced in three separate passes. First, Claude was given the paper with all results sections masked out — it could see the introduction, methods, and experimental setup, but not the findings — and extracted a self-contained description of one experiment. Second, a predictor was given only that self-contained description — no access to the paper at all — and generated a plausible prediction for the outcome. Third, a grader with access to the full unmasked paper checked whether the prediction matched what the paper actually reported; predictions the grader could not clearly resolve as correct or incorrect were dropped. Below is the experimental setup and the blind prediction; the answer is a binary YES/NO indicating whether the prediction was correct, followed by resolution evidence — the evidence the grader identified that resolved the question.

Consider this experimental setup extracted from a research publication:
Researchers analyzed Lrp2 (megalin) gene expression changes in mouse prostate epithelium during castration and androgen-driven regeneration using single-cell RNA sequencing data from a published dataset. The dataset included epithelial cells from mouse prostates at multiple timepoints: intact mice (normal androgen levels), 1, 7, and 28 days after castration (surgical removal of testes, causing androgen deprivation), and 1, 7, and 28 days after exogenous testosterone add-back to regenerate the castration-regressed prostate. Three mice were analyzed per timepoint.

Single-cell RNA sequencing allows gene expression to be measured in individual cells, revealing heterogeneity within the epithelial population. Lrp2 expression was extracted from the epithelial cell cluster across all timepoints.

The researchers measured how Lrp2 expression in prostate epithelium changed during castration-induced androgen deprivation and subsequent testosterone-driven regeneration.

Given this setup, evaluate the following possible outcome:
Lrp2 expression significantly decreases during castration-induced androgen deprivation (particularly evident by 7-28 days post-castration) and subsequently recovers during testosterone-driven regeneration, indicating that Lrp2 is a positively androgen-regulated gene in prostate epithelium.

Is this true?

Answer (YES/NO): NO